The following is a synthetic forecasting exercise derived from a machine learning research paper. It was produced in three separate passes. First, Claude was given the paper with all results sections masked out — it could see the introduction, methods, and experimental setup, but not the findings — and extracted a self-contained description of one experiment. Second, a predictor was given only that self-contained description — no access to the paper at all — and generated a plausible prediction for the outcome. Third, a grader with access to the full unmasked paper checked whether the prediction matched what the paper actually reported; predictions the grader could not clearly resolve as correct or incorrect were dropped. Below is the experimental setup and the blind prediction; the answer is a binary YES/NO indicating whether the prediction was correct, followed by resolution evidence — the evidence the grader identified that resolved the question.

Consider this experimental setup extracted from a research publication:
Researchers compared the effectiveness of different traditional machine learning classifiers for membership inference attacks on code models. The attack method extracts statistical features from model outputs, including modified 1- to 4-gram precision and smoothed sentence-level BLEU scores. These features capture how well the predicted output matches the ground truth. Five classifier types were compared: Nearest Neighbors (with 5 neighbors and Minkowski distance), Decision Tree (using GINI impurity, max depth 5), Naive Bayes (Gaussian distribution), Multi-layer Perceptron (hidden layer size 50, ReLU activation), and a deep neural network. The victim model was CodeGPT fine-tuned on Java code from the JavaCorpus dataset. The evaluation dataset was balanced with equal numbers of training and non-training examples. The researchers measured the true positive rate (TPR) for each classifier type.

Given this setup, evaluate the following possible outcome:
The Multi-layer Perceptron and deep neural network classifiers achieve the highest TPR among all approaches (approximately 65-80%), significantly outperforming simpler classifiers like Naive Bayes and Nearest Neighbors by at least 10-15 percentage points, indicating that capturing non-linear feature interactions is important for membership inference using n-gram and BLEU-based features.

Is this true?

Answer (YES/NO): NO